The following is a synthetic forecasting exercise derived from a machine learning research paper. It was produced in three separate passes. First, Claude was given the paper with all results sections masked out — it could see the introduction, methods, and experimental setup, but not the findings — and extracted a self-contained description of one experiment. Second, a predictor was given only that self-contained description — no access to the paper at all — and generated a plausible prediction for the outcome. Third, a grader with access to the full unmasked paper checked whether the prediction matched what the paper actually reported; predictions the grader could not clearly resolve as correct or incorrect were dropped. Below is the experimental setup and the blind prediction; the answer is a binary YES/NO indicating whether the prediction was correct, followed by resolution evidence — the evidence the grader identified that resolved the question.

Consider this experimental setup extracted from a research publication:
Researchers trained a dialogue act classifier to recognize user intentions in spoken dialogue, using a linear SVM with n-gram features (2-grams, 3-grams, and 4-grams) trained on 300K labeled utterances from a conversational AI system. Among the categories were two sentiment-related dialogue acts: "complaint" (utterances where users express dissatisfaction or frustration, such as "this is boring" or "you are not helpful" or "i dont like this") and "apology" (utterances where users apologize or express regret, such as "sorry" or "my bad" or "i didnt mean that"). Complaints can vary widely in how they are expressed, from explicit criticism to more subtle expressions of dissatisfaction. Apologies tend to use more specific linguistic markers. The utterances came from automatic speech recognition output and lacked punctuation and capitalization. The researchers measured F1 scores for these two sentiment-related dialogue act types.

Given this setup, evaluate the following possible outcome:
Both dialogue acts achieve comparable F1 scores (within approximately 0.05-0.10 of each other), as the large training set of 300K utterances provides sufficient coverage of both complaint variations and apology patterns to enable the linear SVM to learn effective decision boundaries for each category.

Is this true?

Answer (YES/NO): NO